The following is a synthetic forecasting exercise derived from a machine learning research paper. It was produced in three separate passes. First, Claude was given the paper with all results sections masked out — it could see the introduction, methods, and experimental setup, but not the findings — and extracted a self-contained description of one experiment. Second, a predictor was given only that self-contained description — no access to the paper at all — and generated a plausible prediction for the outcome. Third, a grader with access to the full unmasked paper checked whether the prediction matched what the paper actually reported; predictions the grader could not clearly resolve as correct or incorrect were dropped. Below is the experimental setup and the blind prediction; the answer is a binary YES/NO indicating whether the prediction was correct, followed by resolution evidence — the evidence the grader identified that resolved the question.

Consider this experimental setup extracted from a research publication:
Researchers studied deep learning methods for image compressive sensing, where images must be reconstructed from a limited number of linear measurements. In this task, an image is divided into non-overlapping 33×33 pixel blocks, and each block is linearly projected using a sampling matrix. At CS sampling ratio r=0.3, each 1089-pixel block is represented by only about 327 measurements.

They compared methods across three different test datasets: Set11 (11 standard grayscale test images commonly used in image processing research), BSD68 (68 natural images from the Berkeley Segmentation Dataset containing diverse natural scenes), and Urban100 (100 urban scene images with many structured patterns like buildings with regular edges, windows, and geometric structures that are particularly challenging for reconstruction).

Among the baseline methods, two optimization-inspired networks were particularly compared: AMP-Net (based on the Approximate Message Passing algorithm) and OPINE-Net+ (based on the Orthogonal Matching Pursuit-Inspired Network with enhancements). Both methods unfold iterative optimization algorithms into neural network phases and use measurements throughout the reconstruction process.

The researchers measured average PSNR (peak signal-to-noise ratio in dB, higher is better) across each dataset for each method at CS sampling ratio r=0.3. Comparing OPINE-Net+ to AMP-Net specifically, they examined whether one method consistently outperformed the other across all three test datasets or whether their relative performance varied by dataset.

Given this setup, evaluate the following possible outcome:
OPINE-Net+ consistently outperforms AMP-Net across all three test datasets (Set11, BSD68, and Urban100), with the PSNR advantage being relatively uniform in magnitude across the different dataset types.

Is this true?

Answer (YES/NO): NO